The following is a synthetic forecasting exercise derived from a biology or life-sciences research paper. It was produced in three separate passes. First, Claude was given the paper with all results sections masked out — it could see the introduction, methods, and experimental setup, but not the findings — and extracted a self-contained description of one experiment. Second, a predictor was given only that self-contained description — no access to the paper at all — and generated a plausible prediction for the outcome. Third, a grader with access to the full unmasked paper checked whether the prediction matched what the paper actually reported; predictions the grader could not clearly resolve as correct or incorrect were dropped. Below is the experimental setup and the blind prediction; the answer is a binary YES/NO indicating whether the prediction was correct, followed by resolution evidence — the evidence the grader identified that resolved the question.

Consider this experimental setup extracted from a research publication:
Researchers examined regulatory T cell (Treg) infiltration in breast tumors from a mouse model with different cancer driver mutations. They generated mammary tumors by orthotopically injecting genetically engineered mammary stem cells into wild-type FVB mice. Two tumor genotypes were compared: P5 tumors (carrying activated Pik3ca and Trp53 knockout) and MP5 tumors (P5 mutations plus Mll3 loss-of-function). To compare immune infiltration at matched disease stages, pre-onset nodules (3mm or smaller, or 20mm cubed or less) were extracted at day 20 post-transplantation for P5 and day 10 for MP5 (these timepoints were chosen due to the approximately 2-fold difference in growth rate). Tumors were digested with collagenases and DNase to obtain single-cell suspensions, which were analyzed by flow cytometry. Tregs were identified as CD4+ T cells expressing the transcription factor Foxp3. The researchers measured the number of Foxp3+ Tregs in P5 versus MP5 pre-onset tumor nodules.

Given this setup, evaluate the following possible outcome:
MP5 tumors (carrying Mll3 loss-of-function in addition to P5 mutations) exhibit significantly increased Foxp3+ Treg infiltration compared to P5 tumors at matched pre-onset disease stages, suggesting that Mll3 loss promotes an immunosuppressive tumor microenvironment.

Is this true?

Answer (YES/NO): YES